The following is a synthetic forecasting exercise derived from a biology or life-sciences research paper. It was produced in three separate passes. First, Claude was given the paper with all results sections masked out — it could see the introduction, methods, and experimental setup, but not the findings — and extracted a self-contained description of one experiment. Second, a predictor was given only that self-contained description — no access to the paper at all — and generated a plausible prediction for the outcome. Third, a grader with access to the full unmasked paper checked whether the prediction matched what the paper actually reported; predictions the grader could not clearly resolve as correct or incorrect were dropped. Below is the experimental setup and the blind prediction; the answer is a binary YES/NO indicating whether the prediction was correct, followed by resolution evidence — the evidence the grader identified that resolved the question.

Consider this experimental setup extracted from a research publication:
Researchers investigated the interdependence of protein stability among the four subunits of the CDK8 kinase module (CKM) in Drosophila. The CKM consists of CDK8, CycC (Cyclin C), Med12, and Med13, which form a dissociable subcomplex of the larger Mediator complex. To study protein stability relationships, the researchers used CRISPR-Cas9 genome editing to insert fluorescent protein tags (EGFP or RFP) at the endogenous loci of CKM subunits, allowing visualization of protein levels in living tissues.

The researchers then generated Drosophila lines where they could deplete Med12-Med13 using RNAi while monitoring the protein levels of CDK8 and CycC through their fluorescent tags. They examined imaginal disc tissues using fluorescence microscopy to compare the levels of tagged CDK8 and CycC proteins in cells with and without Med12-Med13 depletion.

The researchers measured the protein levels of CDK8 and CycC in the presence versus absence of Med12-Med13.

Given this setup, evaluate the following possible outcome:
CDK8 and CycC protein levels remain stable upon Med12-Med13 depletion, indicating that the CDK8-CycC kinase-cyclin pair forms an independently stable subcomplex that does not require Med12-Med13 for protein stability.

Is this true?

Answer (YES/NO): NO